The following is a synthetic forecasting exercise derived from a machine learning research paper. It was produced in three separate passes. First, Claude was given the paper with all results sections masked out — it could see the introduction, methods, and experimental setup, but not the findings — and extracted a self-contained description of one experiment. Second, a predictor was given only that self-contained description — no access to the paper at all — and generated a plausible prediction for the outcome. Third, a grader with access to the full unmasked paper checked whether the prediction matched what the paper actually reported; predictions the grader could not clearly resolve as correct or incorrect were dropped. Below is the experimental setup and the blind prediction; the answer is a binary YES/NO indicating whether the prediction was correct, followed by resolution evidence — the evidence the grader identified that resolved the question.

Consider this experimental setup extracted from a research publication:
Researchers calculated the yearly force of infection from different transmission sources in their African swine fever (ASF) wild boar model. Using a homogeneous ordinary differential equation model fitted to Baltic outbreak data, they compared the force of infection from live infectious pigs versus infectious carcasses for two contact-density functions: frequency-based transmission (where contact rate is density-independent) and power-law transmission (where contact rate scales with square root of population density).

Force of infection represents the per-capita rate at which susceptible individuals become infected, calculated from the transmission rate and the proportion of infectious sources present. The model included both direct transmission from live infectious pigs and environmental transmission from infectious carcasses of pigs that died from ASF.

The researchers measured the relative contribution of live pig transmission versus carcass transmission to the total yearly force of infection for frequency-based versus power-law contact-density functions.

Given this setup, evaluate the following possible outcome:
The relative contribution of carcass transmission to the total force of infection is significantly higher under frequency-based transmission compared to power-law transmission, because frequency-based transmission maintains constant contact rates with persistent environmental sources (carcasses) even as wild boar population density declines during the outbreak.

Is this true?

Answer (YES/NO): NO